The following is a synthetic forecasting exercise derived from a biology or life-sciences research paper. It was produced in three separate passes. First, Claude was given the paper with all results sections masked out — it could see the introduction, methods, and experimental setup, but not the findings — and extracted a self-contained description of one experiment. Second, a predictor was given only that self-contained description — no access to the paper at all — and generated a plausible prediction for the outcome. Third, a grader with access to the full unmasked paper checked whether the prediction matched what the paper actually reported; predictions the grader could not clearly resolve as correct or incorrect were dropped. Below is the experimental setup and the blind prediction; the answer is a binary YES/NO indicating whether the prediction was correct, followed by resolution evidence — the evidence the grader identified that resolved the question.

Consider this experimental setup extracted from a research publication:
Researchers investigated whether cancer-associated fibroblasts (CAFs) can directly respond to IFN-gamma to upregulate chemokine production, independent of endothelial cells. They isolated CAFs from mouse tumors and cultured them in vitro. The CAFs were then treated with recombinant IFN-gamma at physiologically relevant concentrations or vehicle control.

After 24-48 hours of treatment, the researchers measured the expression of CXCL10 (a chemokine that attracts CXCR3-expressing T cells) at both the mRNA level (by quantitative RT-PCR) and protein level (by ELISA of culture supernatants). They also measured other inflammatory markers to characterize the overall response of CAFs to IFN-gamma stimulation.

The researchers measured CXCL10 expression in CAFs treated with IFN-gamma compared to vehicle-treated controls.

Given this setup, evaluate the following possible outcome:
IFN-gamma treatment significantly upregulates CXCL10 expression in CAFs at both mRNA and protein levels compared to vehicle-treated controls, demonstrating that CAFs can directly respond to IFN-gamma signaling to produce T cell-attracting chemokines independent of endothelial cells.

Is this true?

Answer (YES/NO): NO